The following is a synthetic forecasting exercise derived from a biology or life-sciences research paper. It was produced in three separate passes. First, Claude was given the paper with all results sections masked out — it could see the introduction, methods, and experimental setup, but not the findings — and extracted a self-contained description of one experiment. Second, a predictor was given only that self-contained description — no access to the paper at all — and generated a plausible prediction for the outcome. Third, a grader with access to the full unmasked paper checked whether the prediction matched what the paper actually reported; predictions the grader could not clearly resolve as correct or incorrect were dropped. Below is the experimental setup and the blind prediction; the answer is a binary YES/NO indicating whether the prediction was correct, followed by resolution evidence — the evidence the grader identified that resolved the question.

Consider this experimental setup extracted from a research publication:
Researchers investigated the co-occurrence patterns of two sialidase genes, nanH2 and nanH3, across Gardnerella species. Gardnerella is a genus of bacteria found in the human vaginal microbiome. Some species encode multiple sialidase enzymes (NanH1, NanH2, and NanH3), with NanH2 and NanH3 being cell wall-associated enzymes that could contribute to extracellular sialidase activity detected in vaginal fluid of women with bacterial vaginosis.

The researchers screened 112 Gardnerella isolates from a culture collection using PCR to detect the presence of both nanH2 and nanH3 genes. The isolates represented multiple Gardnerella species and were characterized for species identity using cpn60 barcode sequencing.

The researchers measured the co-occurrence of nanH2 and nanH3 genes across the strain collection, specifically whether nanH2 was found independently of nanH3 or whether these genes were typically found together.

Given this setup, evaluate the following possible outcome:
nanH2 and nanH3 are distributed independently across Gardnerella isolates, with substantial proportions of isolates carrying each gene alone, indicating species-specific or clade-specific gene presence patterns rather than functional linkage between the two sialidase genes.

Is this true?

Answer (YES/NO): NO